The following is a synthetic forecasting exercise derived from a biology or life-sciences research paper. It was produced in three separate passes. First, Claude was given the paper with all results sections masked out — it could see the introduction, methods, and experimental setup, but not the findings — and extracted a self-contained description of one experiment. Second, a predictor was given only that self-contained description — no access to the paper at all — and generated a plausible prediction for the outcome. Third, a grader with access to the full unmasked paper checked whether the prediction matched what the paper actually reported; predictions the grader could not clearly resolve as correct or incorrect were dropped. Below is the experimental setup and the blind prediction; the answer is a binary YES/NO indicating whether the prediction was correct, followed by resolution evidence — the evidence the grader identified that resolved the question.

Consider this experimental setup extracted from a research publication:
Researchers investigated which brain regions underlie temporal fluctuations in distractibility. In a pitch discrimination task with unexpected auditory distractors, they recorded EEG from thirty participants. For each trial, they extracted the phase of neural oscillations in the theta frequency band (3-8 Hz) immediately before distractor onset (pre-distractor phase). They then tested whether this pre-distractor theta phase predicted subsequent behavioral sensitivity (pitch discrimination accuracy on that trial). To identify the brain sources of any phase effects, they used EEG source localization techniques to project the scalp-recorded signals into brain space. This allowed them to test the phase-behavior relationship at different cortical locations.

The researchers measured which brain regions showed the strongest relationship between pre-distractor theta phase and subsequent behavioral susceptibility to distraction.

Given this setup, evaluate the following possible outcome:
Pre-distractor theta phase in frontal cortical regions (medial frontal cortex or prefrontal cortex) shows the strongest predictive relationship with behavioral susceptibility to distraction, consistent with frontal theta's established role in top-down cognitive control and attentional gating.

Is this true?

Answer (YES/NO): NO